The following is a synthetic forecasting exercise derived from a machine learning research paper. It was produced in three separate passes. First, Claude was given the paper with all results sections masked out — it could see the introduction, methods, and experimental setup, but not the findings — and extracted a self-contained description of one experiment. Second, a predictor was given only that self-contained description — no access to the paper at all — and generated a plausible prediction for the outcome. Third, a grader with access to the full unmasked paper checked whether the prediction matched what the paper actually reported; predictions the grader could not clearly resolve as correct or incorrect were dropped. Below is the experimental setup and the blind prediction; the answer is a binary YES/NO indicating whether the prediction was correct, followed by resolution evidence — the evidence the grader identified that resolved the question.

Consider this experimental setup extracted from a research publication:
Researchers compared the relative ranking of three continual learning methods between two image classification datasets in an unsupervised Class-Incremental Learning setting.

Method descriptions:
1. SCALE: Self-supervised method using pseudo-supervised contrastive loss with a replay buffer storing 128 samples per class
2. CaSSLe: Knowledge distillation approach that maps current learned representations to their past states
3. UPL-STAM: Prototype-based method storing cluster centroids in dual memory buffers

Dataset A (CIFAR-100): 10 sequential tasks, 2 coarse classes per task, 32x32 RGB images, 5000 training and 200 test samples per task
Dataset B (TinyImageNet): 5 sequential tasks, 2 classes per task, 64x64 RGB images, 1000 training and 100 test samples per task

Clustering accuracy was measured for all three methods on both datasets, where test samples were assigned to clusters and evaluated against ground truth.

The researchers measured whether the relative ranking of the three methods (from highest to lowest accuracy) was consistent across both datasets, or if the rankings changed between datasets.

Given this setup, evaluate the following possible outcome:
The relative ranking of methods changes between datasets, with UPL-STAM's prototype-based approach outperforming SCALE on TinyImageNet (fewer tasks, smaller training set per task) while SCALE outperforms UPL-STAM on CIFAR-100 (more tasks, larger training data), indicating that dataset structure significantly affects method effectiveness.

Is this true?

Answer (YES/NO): YES